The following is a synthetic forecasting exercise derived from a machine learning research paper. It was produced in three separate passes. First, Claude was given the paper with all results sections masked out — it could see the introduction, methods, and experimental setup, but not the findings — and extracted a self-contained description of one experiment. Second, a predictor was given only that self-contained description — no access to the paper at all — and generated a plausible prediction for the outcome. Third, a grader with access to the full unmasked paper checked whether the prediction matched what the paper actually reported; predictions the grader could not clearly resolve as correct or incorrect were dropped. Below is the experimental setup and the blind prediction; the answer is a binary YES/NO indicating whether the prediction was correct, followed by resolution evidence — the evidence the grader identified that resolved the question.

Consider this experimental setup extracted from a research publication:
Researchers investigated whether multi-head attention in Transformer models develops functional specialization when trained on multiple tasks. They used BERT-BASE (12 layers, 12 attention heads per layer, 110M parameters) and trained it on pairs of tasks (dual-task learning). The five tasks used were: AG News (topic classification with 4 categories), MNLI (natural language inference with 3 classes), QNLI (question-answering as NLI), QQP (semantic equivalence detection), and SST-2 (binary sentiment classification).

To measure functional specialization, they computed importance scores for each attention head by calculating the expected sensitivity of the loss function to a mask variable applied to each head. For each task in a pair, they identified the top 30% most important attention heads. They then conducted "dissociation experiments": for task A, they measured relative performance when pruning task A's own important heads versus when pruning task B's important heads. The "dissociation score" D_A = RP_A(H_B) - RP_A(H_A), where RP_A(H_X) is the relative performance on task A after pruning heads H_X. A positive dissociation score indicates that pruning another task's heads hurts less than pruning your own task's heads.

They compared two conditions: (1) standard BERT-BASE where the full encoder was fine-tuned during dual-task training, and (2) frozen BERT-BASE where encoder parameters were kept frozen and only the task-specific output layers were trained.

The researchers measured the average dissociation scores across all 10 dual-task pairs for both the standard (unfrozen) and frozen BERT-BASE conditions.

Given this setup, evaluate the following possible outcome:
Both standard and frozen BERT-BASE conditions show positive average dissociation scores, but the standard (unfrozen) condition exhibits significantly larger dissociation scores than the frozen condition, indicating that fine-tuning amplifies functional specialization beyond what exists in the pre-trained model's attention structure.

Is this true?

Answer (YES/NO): YES